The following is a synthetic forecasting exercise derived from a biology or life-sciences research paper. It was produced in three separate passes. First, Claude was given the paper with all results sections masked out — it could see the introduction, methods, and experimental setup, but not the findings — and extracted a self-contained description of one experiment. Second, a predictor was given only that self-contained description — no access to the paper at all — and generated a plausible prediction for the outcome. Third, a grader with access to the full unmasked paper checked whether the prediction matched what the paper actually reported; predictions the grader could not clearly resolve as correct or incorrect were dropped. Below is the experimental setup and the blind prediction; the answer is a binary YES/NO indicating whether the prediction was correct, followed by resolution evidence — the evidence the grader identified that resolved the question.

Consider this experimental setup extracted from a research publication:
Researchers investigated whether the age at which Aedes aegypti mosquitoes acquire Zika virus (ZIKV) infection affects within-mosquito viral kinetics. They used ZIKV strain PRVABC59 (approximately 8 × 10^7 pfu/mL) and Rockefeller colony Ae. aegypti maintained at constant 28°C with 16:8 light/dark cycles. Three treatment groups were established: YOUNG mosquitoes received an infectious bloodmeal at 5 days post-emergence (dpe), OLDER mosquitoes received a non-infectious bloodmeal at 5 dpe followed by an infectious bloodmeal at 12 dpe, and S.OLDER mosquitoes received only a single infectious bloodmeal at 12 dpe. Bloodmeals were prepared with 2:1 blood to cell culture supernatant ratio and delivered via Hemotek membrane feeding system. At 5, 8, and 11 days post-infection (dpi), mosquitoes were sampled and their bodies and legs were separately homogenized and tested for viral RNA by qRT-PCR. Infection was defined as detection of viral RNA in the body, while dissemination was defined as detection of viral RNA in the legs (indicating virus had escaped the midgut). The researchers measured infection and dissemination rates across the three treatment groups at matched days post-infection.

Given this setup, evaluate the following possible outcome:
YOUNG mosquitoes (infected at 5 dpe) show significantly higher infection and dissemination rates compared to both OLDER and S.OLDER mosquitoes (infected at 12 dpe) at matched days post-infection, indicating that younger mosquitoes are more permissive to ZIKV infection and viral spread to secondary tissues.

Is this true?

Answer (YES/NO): NO